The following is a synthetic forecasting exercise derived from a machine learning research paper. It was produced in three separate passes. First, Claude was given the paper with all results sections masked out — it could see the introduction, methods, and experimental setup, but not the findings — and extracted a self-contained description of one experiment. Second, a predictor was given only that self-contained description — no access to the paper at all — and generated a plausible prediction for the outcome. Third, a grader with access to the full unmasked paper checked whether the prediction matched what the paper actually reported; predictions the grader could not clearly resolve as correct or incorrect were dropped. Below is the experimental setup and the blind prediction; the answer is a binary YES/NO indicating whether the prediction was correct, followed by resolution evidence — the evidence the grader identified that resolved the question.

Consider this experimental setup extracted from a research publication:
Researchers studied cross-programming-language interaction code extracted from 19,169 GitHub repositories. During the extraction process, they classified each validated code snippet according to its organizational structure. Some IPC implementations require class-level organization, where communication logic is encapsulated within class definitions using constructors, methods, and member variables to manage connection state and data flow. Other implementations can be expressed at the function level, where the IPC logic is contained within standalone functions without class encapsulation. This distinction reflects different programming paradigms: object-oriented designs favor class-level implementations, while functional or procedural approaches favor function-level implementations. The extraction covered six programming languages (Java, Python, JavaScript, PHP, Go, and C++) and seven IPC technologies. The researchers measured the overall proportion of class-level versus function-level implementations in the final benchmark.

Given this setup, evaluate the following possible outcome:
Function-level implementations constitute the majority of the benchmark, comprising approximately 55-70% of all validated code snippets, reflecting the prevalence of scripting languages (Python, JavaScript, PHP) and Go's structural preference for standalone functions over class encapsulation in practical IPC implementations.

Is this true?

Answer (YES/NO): NO